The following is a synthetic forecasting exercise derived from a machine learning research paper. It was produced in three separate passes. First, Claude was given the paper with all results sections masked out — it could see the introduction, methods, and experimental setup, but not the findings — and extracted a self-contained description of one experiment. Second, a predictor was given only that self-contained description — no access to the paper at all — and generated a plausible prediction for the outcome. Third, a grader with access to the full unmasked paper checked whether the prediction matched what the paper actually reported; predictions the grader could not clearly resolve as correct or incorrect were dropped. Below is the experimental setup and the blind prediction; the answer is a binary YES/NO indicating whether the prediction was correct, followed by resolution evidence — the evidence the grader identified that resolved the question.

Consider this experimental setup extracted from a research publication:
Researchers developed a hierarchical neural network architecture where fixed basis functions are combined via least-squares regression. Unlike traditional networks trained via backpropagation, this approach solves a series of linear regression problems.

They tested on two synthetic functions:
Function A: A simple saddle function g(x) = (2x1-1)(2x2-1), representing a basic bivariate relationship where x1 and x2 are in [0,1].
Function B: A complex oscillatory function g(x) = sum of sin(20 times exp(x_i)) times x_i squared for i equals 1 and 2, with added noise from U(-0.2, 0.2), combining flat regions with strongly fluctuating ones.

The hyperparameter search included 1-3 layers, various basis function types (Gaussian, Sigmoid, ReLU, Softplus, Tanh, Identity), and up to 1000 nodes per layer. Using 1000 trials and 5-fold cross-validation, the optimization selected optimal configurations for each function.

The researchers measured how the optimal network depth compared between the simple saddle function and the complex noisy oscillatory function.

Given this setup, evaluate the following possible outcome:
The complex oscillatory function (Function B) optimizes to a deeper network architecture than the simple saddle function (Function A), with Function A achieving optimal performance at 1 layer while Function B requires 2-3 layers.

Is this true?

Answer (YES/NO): NO